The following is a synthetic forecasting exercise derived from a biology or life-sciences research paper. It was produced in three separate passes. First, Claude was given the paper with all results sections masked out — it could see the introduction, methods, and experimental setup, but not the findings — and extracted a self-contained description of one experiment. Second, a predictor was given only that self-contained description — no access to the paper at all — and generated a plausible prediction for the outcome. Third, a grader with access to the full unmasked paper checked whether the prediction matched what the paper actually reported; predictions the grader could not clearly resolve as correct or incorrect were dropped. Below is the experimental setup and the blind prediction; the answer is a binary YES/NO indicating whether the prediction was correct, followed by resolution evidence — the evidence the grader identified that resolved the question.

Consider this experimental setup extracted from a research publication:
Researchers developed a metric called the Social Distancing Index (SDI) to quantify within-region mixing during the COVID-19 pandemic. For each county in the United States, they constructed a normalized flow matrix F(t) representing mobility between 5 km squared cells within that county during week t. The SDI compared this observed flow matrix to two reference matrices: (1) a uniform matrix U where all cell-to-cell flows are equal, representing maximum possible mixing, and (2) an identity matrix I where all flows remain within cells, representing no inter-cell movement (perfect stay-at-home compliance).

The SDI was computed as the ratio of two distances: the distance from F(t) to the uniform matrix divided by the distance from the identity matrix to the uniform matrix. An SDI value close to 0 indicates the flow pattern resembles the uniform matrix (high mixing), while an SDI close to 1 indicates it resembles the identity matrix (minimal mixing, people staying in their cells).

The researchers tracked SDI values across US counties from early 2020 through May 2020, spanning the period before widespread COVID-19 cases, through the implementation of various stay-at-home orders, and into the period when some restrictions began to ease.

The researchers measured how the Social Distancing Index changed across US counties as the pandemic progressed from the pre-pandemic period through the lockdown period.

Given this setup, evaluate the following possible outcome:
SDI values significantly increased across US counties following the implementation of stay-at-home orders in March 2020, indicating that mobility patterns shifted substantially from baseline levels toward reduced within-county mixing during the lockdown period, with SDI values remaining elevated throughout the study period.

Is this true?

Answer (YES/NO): NO